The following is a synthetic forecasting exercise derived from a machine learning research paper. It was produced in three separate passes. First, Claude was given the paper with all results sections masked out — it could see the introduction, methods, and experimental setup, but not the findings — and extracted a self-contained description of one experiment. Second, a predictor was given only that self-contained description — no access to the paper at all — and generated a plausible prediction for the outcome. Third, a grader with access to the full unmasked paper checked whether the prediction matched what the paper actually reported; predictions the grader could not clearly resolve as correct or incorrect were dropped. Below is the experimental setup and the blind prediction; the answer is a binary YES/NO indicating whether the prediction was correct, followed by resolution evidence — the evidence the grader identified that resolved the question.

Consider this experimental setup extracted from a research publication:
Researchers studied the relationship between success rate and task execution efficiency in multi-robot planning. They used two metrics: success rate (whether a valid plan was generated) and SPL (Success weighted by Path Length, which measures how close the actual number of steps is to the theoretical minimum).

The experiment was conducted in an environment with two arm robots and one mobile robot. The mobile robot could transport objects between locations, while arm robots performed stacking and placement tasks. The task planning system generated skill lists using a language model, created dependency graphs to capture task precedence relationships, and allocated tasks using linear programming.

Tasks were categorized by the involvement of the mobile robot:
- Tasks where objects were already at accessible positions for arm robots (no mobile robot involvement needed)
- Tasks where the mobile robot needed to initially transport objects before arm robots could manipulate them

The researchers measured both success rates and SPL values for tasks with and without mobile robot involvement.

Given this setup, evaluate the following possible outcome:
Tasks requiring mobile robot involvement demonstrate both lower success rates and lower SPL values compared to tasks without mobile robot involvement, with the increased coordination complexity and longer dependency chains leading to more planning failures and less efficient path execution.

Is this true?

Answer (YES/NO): YES